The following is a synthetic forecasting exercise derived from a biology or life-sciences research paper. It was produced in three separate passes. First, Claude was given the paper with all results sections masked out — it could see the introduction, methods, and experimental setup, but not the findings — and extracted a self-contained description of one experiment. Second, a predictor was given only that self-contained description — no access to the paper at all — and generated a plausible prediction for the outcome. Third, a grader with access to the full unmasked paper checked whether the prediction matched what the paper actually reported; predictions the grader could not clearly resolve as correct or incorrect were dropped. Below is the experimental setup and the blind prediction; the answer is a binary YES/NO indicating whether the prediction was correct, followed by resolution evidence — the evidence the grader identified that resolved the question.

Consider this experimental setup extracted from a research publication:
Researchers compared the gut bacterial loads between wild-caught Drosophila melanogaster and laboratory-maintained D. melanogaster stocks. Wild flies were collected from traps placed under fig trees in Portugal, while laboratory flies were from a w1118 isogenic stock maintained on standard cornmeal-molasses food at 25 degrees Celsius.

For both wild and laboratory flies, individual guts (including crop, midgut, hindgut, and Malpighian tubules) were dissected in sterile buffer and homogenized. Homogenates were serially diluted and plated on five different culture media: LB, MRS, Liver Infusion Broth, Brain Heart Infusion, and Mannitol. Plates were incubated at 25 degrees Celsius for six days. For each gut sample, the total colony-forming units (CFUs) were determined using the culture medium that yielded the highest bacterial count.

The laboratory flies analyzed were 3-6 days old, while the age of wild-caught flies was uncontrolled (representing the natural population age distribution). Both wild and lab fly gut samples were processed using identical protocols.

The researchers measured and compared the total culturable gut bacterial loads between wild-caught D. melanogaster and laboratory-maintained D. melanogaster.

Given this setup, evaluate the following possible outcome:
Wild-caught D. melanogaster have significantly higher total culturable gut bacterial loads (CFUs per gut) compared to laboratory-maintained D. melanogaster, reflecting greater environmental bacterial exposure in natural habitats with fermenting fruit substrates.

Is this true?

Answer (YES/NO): YES